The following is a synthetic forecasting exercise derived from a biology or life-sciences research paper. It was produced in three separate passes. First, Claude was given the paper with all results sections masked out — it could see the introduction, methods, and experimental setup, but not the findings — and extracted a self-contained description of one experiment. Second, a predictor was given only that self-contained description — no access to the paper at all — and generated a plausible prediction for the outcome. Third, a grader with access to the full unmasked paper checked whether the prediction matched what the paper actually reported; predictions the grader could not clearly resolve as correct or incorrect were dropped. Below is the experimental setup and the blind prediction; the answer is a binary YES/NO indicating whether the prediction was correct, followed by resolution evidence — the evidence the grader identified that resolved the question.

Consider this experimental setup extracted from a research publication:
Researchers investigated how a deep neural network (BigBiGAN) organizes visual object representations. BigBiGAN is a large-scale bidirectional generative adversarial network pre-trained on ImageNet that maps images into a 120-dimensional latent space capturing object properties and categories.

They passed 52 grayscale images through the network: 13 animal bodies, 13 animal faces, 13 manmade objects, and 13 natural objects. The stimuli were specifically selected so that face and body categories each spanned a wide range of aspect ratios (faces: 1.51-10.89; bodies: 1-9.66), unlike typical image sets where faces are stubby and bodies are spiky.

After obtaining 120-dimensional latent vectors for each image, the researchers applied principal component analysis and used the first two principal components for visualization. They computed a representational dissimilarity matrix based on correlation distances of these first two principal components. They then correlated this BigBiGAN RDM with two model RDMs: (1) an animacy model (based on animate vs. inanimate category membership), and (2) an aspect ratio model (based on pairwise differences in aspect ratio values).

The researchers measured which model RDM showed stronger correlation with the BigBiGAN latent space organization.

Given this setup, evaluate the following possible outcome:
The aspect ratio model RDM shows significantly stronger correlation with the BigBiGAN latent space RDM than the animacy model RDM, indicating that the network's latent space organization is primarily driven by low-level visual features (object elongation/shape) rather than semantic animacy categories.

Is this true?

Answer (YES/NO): NO